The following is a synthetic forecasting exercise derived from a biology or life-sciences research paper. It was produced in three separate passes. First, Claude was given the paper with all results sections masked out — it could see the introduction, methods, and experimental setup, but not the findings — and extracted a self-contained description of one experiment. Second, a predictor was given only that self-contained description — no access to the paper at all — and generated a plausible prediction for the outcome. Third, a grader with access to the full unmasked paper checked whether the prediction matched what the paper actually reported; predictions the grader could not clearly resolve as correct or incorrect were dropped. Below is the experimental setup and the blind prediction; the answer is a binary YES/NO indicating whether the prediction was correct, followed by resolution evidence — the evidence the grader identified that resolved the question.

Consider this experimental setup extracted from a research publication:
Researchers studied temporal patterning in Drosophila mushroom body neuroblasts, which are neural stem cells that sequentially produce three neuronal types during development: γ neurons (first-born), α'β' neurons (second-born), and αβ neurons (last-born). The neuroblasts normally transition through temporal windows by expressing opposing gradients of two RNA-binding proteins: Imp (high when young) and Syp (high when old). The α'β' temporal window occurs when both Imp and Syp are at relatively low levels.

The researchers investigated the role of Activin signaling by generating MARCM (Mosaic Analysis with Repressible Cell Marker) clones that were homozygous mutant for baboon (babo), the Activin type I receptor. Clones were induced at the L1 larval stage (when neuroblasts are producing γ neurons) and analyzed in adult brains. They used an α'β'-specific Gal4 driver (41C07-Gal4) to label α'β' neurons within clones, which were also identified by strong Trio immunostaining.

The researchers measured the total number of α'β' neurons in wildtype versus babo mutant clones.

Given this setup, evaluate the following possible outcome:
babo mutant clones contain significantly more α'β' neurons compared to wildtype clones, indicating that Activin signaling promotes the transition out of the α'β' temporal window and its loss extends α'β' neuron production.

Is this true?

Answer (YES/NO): NO